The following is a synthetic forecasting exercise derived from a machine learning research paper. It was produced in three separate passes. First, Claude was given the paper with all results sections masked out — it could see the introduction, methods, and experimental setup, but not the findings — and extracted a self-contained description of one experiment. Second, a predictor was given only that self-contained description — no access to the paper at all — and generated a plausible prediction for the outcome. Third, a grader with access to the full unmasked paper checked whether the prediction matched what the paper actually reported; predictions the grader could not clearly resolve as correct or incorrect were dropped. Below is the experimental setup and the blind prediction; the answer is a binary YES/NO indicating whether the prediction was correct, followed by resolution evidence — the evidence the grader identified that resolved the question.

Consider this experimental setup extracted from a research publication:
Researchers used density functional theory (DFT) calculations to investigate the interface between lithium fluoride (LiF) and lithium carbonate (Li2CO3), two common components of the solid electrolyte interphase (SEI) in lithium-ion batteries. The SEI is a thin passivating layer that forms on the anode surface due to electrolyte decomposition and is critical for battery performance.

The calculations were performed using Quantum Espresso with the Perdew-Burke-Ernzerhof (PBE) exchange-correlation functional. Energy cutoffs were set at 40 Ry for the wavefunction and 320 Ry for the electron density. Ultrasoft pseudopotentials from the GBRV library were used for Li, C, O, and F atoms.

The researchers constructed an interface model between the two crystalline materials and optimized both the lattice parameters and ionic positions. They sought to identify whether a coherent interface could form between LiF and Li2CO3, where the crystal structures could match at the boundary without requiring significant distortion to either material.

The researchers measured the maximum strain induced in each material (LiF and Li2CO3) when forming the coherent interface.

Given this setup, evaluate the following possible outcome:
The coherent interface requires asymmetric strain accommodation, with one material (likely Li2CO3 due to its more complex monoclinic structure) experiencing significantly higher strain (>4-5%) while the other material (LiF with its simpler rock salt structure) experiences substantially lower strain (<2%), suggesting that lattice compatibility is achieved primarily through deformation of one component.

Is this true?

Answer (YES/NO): NO